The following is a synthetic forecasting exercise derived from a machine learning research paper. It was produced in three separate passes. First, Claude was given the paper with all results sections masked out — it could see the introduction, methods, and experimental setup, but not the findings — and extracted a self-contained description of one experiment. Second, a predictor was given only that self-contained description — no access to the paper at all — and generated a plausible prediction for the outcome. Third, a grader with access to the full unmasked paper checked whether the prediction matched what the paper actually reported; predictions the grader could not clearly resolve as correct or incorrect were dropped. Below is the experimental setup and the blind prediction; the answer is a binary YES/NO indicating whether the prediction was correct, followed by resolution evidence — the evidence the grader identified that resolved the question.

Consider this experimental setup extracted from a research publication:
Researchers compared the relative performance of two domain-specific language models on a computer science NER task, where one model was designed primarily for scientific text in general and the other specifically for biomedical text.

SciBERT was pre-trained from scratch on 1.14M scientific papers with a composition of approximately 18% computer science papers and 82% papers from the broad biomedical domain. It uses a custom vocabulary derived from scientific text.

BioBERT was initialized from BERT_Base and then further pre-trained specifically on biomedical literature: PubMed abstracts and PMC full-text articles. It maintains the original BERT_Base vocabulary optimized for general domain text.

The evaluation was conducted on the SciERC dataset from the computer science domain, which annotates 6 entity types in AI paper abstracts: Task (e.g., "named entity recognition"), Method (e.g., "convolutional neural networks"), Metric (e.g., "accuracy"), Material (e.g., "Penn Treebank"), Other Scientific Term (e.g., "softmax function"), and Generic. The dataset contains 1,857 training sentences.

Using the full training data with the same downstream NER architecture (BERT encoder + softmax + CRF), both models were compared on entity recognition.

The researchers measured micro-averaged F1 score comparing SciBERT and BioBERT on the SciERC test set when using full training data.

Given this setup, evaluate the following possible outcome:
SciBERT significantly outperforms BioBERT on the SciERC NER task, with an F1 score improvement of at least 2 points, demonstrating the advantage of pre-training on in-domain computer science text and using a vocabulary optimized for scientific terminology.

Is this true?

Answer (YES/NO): NO